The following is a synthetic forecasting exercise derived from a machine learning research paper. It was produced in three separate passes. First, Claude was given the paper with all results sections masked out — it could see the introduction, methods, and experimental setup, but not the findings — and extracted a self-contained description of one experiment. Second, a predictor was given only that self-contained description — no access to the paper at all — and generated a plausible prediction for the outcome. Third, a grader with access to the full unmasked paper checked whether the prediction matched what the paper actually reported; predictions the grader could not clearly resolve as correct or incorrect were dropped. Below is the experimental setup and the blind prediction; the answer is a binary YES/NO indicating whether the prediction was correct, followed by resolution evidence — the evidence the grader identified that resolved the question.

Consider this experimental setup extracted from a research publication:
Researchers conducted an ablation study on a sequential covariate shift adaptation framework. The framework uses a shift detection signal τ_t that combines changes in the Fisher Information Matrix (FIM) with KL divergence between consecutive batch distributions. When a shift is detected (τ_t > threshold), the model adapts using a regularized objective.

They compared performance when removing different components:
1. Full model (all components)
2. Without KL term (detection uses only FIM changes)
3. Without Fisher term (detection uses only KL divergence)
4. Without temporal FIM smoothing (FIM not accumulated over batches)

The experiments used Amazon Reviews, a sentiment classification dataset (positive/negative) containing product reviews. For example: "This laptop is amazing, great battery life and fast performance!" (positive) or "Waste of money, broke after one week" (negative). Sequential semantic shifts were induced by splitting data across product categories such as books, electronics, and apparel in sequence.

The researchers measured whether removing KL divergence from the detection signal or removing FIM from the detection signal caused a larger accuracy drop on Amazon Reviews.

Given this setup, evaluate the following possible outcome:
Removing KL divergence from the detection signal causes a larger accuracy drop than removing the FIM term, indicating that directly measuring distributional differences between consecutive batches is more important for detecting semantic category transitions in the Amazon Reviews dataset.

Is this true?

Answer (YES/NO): NO